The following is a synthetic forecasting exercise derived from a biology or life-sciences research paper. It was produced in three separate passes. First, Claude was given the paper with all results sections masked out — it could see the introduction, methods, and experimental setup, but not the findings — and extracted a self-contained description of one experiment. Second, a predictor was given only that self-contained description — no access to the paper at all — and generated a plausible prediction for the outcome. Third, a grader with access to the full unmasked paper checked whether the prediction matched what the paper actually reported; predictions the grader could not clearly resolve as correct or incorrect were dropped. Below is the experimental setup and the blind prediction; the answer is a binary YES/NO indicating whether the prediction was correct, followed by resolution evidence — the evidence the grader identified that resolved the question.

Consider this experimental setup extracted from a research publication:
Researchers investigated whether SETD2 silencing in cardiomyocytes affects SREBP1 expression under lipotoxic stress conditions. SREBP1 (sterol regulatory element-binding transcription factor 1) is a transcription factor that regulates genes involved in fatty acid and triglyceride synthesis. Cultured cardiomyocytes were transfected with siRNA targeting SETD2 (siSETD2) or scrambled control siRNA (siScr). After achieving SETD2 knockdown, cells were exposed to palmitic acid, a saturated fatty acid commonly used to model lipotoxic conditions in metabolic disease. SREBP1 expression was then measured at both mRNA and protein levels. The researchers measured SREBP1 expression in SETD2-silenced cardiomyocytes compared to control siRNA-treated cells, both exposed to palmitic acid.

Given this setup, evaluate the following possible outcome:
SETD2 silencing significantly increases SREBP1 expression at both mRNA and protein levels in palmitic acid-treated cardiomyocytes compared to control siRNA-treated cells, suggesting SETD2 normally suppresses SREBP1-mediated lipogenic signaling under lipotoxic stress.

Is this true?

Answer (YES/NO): NO